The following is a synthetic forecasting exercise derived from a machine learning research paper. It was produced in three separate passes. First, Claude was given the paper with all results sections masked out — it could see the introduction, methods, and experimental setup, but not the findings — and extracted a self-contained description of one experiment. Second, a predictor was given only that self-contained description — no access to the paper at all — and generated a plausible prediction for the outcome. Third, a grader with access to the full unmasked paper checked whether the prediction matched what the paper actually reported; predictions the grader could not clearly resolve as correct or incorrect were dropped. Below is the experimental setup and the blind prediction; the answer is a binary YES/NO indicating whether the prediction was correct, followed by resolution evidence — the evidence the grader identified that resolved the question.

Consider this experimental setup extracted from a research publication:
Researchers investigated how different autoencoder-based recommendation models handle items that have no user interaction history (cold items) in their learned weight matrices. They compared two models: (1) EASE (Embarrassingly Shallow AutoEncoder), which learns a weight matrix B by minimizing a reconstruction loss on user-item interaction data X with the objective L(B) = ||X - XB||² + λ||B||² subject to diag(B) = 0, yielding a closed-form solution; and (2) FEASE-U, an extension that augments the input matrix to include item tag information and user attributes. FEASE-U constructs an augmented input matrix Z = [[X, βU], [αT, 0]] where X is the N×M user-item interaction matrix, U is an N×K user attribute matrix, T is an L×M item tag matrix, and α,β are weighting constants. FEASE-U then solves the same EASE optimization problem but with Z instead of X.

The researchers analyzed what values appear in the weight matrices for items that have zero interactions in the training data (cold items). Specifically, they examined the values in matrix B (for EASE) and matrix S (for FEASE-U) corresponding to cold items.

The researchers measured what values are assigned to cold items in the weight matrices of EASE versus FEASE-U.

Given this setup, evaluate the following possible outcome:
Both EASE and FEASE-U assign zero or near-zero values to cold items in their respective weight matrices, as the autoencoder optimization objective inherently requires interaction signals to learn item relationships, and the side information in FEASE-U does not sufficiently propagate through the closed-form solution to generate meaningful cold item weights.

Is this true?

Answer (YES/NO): YES